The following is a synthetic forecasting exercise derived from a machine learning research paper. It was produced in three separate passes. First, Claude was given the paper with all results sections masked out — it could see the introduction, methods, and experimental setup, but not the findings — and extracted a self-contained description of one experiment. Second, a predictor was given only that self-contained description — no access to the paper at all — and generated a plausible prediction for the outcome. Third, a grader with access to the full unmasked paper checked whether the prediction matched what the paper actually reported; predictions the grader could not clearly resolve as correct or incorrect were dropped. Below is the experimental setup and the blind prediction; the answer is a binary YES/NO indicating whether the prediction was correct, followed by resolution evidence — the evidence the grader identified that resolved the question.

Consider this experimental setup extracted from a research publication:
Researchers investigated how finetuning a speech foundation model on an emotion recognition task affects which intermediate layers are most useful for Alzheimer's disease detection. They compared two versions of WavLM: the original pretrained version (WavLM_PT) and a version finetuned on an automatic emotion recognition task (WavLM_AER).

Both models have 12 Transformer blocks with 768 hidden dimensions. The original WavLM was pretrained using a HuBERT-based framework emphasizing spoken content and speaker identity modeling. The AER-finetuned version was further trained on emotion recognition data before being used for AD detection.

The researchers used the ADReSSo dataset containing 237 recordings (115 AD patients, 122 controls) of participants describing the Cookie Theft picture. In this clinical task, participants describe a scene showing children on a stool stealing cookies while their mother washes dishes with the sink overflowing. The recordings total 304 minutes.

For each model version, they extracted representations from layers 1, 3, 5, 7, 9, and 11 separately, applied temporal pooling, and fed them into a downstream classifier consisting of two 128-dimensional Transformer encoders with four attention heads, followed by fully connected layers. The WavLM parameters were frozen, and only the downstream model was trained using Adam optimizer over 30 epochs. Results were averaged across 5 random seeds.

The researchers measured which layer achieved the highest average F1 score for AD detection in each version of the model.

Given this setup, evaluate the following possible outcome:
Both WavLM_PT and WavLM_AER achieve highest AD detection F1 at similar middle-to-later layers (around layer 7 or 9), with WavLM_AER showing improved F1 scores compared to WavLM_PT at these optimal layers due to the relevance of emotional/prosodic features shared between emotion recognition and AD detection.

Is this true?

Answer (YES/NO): NO